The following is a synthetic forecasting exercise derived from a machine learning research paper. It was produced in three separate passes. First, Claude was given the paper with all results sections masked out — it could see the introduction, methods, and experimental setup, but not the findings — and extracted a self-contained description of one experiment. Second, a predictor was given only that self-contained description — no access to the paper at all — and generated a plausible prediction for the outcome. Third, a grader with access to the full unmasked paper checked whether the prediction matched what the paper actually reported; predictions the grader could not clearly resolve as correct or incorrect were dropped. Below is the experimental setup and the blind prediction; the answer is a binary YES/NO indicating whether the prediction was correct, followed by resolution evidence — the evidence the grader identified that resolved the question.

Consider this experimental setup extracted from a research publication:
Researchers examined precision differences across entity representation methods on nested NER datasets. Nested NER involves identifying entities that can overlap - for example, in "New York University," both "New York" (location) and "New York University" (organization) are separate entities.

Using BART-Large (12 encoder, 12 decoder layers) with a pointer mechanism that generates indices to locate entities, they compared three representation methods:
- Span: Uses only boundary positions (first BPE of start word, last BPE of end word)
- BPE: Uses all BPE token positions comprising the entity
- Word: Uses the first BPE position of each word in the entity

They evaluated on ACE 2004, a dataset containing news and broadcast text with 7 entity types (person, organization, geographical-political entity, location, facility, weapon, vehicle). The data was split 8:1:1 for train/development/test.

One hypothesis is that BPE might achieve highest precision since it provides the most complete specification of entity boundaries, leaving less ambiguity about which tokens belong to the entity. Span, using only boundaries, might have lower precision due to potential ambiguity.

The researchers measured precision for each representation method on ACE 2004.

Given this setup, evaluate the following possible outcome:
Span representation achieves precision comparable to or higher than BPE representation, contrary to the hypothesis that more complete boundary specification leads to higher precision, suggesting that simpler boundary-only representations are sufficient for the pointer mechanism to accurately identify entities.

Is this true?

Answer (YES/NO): NO